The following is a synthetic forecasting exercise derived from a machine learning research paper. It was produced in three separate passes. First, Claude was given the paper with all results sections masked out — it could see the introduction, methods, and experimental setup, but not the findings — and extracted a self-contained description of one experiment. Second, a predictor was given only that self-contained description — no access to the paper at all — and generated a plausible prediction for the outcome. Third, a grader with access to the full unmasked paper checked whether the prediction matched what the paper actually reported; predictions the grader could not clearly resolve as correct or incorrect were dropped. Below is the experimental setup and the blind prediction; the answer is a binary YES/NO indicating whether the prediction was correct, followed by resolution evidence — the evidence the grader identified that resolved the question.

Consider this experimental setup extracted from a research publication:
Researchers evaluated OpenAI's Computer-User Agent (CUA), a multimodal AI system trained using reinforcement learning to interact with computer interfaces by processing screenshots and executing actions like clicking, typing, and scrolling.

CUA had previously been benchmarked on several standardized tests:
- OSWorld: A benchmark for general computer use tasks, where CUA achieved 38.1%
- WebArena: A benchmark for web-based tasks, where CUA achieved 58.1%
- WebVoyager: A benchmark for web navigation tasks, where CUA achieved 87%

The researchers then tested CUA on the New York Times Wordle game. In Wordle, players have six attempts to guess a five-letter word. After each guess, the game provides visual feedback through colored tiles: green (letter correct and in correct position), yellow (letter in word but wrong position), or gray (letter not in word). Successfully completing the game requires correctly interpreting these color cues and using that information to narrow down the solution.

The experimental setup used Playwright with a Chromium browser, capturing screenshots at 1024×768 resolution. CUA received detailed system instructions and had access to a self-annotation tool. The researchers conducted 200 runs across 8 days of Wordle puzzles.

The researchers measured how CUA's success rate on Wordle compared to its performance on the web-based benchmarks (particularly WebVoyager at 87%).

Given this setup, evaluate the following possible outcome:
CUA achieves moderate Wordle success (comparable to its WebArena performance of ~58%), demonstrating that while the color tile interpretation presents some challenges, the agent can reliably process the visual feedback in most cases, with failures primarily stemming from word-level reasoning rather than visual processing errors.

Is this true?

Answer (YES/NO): NO